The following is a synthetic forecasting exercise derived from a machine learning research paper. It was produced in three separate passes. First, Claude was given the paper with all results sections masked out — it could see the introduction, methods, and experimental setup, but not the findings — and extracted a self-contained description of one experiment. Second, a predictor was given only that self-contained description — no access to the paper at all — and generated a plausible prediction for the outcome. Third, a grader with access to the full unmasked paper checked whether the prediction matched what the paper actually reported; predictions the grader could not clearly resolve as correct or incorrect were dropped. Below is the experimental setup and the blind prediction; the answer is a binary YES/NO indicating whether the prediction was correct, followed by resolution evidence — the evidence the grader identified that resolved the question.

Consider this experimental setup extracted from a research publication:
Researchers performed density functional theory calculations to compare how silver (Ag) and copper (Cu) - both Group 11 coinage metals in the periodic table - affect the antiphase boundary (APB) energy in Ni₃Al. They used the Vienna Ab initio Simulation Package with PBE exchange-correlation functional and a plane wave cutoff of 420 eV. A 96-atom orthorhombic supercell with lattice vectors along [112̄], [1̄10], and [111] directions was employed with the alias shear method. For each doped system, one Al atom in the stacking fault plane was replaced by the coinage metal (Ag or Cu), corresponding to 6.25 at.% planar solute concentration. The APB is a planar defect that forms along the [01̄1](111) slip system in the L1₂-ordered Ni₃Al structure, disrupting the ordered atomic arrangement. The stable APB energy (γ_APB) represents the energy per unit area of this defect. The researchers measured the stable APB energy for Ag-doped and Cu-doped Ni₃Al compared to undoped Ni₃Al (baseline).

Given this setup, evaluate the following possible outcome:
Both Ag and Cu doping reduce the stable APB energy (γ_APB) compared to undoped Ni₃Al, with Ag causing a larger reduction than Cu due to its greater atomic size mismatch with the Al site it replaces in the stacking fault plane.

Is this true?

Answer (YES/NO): NO